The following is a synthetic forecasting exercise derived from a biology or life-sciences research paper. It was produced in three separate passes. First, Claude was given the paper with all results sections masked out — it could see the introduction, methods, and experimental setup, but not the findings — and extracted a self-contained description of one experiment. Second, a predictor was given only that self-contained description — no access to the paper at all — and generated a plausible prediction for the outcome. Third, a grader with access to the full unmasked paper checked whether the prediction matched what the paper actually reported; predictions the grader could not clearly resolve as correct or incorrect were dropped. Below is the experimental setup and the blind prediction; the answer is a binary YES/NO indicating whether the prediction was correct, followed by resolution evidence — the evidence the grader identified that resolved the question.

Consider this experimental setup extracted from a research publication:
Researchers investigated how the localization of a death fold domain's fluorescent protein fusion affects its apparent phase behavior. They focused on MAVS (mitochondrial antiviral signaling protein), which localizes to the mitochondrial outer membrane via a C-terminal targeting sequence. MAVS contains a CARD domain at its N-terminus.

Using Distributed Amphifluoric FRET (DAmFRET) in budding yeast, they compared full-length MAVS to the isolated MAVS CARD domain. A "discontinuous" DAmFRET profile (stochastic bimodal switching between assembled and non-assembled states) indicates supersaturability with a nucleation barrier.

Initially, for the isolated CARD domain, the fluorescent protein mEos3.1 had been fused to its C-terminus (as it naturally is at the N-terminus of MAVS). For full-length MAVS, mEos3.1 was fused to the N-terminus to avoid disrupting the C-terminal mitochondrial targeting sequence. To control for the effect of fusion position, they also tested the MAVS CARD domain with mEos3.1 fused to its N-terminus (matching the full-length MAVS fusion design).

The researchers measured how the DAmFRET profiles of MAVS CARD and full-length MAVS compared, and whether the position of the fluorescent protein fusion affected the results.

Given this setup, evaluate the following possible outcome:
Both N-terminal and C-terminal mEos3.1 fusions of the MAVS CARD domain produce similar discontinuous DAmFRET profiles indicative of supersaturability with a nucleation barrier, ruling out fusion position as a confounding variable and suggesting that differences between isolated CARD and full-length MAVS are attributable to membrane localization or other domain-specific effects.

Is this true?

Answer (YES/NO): NO